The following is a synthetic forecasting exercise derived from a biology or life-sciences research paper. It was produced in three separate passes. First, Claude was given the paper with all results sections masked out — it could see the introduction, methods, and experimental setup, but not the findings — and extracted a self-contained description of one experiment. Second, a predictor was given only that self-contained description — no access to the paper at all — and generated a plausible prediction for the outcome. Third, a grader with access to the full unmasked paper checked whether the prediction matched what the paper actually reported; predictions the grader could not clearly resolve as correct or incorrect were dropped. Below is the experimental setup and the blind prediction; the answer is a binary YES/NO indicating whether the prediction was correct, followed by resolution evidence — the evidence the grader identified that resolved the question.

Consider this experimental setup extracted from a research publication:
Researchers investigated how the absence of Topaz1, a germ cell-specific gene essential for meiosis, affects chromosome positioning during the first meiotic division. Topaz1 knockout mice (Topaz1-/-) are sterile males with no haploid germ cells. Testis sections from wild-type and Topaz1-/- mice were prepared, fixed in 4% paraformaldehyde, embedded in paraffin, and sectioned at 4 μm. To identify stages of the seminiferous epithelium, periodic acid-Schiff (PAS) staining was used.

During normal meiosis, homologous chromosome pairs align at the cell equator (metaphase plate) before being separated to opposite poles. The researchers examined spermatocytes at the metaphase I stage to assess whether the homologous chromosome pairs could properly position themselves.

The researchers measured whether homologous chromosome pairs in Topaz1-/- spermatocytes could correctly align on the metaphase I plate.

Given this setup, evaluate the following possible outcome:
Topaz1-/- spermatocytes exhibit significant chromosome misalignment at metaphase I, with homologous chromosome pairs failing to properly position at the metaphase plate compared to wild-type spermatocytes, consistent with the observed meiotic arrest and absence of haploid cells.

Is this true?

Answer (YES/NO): YES